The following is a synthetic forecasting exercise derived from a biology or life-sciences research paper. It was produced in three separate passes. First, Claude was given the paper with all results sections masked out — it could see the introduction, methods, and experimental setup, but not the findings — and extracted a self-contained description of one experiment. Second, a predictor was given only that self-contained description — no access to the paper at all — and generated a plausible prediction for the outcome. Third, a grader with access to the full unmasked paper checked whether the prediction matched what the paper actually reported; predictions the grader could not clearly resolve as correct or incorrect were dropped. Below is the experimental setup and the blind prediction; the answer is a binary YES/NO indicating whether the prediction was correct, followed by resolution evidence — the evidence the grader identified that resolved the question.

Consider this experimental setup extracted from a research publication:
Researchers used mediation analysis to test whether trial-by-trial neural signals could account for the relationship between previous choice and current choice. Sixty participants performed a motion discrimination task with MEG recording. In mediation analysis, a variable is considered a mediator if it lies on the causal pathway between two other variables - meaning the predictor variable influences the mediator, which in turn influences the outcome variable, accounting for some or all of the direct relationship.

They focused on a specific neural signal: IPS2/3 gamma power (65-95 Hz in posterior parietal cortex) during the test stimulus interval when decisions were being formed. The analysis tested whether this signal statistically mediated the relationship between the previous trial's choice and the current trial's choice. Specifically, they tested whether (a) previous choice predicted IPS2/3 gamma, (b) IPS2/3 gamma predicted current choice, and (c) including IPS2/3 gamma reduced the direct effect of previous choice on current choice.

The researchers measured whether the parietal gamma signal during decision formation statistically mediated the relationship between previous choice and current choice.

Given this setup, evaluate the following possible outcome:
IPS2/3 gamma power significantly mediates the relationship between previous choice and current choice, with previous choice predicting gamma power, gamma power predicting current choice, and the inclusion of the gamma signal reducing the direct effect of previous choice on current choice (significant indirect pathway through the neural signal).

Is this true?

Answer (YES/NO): YES